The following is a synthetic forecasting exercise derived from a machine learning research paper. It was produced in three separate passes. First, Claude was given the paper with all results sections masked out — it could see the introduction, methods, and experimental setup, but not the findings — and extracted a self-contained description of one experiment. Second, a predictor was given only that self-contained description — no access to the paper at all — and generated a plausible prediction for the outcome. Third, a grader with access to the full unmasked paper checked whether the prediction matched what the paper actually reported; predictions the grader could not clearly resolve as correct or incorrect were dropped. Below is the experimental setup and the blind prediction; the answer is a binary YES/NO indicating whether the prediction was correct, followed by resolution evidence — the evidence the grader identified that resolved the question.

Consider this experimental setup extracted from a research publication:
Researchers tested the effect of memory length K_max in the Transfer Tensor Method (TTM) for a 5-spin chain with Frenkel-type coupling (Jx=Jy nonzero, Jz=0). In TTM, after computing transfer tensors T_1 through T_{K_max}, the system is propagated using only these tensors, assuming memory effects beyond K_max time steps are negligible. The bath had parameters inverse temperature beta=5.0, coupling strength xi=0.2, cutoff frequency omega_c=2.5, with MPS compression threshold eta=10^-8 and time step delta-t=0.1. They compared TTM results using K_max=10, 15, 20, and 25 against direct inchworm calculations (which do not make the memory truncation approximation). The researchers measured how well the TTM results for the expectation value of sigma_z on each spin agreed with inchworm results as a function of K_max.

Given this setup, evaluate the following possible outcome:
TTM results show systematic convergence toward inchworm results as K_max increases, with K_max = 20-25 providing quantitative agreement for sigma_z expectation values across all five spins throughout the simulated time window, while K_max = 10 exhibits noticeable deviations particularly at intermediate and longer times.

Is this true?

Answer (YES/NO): YES